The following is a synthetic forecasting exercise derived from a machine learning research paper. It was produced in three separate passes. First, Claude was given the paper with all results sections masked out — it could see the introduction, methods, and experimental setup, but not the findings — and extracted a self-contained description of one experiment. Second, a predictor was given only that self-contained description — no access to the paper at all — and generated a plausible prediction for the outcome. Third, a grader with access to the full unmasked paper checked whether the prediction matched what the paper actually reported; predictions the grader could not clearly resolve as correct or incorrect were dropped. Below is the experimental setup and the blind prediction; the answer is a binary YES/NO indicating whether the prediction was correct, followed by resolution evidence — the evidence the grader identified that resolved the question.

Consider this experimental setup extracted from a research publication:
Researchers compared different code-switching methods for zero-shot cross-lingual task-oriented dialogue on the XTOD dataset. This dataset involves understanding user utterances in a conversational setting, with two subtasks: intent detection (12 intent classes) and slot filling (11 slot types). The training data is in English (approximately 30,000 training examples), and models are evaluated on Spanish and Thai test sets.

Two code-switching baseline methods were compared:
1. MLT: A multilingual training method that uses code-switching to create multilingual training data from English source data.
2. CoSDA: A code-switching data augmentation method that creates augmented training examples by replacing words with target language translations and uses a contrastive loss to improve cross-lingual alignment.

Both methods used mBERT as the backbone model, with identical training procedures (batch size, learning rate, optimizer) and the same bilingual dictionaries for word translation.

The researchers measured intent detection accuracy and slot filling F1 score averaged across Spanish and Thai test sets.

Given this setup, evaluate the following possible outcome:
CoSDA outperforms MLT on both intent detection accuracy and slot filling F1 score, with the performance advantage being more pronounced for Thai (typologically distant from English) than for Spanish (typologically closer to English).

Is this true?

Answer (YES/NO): NO